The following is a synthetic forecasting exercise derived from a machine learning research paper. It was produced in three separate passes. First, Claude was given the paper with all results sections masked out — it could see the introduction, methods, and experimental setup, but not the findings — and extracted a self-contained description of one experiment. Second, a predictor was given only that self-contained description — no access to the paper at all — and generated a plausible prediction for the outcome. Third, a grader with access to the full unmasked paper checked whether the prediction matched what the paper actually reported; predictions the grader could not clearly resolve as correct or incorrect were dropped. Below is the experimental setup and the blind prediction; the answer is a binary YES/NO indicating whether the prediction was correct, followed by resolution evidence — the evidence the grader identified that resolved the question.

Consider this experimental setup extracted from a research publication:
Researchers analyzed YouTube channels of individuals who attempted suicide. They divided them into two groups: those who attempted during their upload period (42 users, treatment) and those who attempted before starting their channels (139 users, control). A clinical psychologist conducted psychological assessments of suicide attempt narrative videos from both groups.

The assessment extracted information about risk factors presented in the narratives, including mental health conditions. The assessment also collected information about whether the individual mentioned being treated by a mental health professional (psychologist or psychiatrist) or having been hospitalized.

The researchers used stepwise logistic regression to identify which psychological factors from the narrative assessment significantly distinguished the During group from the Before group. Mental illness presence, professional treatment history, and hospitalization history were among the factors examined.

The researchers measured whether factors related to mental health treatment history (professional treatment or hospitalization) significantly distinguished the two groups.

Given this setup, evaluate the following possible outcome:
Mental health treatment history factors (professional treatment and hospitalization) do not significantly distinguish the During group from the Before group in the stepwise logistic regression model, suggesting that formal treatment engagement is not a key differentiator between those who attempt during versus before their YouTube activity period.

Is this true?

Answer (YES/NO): YES